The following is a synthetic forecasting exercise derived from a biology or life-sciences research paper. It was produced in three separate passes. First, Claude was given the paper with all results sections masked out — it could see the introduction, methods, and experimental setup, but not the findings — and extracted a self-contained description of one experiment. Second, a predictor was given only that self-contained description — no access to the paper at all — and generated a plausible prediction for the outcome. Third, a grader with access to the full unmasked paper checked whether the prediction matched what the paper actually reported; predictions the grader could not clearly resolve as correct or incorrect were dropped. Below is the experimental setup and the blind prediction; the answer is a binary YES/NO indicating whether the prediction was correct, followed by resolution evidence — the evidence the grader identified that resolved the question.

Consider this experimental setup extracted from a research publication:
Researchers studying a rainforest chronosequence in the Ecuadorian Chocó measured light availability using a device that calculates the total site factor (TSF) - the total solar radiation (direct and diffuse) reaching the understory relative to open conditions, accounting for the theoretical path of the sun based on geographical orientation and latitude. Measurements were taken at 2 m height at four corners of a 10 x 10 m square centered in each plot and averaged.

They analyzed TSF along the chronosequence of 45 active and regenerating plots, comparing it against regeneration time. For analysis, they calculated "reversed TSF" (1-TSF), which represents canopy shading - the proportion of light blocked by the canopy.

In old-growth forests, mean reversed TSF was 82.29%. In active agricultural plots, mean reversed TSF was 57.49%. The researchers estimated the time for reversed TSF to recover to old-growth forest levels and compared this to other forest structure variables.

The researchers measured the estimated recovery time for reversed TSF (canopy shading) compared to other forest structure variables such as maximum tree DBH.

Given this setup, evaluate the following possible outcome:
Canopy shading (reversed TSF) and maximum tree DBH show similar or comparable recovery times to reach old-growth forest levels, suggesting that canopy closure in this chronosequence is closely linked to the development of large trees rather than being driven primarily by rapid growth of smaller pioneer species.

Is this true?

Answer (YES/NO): NO